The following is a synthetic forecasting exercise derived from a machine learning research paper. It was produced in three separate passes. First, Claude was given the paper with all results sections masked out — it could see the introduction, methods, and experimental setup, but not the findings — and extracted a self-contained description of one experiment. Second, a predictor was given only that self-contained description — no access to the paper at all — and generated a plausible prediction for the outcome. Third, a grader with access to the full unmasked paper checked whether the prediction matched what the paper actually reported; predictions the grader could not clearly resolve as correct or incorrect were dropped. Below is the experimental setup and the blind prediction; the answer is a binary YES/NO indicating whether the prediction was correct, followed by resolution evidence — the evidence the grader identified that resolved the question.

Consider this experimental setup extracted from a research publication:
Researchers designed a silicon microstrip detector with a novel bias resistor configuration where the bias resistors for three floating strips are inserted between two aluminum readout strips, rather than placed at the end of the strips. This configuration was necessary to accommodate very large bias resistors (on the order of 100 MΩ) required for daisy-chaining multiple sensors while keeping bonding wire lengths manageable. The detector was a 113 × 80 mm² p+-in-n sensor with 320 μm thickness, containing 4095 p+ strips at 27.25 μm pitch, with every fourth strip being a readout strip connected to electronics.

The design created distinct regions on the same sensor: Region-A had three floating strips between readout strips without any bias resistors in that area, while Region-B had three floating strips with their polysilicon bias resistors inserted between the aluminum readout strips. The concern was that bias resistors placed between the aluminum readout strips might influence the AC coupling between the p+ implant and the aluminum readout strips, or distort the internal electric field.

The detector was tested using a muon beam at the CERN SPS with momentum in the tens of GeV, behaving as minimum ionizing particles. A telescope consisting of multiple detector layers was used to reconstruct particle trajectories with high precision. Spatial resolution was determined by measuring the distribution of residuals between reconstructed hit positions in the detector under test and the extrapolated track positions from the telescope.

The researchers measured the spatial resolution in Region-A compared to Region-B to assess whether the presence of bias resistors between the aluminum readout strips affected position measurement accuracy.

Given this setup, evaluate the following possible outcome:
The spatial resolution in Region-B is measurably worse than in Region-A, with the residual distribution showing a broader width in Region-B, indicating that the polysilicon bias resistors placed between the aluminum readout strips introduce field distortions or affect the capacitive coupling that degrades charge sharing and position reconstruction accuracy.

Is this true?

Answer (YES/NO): NO